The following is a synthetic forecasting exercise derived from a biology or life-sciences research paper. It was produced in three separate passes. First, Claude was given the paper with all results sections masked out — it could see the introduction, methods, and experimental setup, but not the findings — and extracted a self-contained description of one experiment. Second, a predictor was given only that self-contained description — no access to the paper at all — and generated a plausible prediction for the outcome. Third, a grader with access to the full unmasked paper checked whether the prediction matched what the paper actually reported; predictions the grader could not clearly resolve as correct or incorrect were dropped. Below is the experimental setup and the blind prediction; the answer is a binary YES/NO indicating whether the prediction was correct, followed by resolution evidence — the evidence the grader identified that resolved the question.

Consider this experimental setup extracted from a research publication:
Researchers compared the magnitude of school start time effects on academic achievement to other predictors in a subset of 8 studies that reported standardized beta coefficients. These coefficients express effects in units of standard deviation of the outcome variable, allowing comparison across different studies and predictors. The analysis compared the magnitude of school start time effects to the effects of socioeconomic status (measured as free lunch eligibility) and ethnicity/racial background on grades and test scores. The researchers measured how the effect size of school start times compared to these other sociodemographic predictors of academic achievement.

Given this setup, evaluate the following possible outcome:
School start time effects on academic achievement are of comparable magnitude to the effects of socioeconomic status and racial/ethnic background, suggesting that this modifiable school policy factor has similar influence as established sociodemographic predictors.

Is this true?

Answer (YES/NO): NO